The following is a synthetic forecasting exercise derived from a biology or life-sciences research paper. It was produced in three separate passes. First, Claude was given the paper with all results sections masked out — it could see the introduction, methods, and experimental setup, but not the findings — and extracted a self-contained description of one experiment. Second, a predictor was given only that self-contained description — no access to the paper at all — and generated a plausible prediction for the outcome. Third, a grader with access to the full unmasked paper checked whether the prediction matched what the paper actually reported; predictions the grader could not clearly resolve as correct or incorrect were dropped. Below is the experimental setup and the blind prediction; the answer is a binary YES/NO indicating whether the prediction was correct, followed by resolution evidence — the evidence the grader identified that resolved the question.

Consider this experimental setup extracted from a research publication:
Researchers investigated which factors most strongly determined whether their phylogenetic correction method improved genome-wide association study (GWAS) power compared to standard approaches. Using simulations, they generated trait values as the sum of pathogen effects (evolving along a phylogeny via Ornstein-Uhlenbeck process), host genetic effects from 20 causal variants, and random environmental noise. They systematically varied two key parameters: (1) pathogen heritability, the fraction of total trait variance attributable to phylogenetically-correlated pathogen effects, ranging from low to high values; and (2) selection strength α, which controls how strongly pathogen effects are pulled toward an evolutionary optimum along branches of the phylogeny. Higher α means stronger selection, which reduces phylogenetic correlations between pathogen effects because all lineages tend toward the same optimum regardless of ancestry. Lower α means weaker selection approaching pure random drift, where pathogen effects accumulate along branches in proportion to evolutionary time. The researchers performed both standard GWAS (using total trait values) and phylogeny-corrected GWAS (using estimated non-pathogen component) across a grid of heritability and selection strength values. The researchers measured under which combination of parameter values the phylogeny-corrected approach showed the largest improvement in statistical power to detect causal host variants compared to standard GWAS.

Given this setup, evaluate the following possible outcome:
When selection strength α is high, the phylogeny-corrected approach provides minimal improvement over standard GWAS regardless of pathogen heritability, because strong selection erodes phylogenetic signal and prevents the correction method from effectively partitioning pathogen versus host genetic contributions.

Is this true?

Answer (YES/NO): YES